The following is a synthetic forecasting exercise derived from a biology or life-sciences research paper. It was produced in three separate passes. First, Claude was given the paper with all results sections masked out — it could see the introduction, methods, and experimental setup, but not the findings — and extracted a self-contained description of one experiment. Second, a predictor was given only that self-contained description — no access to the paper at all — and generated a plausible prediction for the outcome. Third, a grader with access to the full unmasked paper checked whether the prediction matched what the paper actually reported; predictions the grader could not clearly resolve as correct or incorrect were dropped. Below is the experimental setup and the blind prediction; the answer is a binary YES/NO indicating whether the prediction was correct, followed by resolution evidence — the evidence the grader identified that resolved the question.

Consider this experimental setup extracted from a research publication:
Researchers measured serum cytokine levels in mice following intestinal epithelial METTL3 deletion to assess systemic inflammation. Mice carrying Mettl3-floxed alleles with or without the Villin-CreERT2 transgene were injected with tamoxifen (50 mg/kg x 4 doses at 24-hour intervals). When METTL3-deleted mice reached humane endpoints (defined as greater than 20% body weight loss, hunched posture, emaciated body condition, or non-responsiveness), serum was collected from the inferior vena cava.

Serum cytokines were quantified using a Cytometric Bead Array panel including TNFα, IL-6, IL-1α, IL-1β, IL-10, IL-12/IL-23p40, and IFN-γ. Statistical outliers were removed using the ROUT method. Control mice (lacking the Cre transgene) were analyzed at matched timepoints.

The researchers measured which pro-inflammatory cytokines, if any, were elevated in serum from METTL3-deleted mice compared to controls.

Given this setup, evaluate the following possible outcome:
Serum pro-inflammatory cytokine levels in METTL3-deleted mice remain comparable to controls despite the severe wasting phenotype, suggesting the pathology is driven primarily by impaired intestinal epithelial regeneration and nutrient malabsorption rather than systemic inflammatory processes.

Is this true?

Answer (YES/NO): YES